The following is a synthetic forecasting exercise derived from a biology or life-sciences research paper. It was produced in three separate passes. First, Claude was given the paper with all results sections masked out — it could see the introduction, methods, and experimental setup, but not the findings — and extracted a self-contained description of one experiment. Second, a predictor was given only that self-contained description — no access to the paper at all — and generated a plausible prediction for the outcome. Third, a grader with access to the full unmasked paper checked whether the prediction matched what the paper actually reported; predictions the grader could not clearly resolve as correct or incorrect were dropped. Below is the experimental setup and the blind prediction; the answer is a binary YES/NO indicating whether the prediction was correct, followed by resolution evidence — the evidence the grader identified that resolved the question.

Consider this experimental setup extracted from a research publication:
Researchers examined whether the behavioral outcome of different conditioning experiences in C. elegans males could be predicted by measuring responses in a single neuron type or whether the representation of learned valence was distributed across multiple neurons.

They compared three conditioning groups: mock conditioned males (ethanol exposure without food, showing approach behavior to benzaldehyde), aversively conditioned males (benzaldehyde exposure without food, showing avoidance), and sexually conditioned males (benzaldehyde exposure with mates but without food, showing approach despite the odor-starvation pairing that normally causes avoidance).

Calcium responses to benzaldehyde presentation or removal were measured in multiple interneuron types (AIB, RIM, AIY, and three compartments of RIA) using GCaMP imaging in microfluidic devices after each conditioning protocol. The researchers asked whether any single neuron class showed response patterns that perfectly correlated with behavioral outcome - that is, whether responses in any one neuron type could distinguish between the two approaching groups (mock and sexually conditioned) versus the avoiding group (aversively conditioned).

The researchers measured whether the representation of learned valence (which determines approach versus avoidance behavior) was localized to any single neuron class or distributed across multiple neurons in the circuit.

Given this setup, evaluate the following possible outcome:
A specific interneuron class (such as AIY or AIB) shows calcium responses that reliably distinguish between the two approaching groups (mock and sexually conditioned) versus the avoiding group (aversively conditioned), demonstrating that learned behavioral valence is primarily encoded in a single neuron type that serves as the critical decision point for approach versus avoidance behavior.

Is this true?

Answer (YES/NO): NO